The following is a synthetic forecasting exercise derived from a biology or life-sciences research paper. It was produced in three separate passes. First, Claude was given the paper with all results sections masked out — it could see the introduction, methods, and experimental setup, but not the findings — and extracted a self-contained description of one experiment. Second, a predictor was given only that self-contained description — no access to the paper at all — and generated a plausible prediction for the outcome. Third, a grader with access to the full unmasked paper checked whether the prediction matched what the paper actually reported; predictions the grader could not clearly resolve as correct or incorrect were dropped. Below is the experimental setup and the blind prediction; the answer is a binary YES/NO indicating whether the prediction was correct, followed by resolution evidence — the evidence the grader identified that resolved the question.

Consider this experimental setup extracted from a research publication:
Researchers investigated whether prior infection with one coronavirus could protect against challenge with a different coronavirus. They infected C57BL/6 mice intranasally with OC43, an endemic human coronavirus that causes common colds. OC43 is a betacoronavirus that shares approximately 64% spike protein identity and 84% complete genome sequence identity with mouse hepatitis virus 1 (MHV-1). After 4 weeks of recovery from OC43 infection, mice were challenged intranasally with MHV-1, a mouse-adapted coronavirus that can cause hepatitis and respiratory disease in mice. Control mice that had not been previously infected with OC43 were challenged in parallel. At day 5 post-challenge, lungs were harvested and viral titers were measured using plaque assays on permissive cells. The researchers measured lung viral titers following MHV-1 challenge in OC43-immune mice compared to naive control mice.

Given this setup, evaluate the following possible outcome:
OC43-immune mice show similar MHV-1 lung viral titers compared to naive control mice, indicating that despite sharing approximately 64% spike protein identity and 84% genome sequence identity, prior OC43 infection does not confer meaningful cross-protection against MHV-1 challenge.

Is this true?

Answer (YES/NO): NO